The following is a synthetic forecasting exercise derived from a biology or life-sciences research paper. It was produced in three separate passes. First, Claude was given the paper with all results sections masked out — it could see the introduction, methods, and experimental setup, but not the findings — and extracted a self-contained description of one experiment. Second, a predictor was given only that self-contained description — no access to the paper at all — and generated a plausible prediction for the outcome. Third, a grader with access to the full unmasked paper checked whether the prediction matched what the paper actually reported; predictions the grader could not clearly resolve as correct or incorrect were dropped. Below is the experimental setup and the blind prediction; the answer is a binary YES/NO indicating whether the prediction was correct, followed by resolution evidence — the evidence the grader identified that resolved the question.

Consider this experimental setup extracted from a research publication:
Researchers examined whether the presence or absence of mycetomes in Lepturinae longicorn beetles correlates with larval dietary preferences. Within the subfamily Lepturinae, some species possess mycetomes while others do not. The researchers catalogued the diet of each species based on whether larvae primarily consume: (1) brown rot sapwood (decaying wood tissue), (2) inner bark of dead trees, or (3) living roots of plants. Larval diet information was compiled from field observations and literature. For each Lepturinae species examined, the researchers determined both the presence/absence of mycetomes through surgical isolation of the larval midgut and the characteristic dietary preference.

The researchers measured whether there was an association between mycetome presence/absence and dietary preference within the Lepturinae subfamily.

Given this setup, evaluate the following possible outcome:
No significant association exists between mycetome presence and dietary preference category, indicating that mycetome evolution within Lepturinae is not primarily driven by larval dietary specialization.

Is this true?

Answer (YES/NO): NO